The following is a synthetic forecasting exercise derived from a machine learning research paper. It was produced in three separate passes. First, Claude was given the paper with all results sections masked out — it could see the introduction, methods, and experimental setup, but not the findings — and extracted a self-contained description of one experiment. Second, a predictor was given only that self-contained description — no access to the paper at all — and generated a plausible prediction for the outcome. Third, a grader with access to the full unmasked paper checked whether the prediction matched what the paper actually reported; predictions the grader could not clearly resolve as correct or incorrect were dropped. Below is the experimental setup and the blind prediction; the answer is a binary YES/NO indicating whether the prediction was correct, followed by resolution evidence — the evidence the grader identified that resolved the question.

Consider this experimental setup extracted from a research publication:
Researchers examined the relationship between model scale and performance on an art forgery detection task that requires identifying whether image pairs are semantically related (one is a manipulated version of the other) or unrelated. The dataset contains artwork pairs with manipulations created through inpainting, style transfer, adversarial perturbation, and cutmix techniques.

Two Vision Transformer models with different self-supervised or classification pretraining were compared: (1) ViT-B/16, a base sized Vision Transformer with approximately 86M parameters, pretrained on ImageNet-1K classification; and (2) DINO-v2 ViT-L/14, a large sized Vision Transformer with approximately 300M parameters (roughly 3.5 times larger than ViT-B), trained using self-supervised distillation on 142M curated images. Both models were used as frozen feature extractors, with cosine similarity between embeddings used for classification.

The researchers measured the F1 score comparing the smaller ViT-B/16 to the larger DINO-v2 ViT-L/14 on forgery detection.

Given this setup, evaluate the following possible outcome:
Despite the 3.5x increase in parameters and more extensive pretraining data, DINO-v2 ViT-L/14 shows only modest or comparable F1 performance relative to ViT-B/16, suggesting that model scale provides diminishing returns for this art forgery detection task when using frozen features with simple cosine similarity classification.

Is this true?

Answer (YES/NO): NO